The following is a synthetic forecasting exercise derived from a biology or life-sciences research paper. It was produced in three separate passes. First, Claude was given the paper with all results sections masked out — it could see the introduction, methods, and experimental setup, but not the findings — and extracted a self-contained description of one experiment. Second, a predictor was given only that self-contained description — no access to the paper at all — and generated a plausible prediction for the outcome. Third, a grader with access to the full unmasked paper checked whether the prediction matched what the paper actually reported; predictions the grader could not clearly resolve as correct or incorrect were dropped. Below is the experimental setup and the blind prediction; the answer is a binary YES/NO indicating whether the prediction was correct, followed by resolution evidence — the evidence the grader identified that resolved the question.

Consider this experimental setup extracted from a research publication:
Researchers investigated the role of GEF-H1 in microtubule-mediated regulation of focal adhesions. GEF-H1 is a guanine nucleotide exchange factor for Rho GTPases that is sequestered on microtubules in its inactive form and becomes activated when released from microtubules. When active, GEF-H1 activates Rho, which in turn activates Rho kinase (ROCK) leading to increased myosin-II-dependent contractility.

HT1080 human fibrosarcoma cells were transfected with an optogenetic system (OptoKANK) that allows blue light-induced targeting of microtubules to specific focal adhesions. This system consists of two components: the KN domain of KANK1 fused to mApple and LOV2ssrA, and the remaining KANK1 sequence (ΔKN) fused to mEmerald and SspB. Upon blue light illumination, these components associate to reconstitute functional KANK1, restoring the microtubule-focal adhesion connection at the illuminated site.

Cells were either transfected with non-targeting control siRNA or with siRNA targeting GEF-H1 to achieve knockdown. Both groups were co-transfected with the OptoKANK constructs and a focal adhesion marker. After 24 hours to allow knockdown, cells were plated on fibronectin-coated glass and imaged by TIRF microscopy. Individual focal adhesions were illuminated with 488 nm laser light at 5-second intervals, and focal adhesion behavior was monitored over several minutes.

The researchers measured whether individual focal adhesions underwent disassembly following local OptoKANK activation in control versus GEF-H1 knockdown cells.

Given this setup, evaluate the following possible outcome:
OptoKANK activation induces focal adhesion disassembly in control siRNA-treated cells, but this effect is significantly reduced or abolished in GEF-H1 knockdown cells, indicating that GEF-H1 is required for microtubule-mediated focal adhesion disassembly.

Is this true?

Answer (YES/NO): YES